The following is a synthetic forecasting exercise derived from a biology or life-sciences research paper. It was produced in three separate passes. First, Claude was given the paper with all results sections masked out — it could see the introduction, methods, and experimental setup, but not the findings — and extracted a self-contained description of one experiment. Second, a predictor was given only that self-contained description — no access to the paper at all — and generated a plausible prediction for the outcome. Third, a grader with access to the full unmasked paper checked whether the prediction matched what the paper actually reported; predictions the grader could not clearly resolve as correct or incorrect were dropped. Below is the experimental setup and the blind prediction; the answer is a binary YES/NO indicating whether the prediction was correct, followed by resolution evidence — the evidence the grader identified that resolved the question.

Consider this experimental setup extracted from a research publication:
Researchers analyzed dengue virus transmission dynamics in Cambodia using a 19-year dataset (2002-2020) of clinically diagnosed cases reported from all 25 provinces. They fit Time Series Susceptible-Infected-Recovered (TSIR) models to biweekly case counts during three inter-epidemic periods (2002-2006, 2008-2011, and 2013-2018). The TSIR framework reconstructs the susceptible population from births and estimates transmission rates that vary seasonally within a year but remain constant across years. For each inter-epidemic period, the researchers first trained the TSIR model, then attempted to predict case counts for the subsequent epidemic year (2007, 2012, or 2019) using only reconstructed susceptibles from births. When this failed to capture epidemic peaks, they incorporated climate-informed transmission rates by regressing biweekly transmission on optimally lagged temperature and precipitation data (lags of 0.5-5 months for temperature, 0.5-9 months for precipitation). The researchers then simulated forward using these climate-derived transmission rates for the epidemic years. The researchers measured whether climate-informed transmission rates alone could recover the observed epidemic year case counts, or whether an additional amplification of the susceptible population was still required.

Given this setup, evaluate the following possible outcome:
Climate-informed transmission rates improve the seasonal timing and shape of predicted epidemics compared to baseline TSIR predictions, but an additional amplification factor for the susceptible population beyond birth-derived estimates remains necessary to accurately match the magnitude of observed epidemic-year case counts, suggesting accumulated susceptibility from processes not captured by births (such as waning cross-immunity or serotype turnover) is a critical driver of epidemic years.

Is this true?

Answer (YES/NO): YES